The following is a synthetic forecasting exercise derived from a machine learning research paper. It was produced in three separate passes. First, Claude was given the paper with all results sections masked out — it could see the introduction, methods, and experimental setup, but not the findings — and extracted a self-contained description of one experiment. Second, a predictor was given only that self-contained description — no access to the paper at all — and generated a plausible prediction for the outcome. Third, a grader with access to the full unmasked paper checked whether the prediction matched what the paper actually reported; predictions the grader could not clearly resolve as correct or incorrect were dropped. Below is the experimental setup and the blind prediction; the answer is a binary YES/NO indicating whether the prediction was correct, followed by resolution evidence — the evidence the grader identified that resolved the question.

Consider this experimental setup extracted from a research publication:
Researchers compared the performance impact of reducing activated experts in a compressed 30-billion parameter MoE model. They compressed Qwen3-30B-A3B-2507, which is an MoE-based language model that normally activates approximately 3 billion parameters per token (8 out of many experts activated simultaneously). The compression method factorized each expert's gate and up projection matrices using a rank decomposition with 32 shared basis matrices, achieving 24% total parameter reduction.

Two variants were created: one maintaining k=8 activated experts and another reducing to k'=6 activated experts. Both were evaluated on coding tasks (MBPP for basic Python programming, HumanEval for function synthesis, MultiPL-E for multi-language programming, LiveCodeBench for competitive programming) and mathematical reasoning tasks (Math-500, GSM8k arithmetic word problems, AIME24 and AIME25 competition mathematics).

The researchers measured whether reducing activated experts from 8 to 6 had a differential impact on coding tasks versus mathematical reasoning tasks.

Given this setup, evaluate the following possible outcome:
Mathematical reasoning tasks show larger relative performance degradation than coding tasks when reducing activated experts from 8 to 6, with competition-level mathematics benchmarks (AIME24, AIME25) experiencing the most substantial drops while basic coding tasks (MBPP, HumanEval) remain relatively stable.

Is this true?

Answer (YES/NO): NO